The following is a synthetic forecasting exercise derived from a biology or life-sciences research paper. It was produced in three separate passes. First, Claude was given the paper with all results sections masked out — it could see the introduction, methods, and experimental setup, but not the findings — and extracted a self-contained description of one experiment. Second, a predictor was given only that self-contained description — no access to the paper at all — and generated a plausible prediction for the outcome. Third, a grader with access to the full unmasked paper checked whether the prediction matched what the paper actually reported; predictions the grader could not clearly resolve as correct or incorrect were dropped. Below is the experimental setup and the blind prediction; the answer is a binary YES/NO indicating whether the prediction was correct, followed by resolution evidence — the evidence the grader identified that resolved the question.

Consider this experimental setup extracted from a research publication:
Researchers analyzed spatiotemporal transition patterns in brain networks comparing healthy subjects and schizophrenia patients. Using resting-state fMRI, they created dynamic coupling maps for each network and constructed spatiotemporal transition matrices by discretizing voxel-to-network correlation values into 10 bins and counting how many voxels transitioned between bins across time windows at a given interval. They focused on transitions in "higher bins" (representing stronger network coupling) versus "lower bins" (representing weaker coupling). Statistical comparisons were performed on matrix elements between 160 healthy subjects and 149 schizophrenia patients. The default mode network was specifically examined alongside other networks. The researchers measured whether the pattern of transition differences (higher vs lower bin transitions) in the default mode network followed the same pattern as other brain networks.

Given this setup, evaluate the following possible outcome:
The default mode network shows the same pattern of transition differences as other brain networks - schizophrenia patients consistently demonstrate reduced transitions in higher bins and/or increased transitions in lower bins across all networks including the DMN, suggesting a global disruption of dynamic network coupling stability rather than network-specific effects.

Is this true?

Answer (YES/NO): NO